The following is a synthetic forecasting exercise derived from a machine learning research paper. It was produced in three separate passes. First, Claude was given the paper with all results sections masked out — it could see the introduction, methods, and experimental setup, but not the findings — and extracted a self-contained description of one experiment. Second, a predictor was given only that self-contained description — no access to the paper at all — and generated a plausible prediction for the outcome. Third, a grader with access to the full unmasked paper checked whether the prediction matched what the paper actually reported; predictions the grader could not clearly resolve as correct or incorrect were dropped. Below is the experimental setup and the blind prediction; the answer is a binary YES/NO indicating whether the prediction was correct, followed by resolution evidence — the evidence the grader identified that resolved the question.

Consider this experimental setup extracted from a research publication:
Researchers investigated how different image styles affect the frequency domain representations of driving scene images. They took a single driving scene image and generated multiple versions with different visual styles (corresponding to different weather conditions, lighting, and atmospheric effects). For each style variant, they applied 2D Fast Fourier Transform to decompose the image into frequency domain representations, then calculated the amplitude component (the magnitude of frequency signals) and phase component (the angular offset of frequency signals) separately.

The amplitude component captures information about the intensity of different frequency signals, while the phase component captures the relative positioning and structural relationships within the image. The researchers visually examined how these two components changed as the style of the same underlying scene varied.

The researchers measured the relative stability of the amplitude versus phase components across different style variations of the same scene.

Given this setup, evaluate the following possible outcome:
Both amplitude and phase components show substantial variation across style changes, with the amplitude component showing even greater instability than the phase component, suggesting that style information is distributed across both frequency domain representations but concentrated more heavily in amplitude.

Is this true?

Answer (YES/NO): NO